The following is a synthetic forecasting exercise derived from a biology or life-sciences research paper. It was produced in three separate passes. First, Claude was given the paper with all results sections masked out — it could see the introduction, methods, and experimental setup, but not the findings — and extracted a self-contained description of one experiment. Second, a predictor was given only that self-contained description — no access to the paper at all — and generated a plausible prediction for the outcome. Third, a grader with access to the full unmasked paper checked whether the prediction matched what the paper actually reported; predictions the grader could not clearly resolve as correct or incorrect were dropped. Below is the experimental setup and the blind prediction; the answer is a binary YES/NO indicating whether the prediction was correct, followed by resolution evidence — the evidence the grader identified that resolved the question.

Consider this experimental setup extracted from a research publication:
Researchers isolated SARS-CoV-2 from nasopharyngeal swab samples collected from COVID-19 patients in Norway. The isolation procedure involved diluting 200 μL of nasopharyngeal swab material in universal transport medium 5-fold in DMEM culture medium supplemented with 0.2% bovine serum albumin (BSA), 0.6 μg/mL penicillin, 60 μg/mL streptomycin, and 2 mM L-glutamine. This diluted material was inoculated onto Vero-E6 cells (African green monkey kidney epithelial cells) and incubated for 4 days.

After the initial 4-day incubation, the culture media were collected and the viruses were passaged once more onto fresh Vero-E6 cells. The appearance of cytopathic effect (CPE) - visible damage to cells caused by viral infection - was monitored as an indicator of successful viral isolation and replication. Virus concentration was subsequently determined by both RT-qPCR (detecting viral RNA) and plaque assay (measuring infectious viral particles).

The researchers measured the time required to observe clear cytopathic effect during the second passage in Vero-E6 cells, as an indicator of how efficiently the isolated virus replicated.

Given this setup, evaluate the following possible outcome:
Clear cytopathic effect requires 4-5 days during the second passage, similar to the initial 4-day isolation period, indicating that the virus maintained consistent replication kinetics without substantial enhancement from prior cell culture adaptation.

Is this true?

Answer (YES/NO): NO